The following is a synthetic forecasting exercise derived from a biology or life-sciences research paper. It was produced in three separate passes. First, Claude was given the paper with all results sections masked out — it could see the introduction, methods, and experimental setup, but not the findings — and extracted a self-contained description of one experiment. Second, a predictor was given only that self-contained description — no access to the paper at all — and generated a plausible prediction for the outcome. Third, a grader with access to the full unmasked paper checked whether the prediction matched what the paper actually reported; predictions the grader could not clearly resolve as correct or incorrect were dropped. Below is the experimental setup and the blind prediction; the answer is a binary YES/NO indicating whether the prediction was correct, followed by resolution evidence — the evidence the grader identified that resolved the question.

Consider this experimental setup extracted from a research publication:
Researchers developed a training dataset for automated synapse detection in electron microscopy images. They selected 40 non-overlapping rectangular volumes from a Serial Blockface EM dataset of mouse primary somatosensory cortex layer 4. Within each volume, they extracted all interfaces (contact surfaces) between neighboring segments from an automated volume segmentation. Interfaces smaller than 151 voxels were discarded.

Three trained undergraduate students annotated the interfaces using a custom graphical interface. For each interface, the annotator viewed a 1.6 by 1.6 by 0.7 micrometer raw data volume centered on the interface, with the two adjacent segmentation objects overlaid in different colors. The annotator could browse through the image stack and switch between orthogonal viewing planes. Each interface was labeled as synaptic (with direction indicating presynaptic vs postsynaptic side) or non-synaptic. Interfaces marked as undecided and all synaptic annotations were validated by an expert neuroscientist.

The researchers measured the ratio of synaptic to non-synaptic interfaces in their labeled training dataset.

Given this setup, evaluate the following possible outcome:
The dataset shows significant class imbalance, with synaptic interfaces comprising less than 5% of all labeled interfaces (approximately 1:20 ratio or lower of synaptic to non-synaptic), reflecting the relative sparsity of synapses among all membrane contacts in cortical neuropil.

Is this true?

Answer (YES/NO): YES